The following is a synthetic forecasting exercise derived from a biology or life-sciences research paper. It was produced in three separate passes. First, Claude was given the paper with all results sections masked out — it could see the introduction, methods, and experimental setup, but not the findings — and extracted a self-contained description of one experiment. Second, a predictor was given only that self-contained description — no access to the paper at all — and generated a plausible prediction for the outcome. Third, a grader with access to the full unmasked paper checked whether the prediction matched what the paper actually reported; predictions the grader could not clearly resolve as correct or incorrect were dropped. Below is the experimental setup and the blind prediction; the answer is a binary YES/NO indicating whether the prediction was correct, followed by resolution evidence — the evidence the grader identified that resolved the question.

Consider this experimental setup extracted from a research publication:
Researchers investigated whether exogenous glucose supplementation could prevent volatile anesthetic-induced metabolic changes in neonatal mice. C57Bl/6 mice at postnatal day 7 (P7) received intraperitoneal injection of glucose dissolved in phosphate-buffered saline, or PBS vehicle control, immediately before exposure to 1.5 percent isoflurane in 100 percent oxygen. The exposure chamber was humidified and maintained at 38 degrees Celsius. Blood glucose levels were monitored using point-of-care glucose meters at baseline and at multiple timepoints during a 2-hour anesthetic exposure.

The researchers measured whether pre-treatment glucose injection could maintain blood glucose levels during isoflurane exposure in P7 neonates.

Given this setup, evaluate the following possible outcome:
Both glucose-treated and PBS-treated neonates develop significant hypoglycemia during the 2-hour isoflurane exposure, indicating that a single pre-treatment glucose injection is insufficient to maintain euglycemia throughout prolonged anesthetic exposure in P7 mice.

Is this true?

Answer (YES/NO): NO